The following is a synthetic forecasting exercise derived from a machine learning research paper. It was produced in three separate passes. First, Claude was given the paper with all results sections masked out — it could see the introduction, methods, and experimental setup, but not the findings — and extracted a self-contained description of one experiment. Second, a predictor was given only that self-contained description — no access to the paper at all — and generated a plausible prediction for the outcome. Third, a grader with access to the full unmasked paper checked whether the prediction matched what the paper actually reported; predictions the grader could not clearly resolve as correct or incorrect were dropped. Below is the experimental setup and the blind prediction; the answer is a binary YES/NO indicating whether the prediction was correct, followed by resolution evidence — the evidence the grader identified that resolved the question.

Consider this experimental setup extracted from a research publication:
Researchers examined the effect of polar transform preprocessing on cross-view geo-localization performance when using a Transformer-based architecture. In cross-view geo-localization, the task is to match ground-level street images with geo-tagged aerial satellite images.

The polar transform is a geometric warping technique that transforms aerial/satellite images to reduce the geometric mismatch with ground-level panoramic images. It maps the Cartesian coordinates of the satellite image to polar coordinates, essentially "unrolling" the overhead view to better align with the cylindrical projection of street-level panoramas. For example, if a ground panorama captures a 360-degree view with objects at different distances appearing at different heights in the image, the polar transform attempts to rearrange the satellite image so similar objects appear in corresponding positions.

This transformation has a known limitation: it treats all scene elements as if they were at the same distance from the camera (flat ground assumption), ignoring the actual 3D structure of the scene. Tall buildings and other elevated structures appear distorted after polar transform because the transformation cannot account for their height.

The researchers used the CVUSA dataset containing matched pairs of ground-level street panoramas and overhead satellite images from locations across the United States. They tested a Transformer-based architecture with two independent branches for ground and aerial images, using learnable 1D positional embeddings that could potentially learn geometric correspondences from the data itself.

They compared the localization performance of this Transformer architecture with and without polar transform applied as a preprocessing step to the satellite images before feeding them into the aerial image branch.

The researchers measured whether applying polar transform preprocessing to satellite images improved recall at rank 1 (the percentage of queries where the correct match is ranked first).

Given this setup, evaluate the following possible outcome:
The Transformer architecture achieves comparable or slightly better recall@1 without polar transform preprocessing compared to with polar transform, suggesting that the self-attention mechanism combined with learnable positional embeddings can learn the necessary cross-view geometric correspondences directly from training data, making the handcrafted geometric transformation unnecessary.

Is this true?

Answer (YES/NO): NO